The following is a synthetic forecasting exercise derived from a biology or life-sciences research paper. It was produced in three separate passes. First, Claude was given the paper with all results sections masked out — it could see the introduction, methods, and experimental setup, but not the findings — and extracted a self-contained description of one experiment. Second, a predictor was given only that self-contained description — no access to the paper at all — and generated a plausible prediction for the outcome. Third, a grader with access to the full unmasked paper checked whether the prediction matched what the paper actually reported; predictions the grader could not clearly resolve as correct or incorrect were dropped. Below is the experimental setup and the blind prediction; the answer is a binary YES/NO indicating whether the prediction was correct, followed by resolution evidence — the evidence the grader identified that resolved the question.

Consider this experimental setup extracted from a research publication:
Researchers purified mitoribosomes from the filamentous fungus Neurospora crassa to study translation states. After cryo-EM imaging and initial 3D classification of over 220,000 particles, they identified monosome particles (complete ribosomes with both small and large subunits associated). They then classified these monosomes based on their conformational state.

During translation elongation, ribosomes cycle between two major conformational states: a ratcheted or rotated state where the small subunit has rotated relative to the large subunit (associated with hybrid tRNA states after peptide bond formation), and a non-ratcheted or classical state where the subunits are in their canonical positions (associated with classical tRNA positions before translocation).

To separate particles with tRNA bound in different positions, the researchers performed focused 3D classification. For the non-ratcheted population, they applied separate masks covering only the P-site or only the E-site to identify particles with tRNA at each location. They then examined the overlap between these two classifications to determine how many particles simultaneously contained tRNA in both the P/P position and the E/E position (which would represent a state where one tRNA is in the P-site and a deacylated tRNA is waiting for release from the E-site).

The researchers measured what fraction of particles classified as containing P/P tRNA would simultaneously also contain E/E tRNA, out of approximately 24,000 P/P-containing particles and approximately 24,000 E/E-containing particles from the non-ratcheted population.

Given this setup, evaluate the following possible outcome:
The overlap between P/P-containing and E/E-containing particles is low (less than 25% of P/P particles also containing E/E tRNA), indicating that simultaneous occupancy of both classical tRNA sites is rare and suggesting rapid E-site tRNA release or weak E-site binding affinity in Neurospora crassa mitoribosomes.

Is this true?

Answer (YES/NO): YES